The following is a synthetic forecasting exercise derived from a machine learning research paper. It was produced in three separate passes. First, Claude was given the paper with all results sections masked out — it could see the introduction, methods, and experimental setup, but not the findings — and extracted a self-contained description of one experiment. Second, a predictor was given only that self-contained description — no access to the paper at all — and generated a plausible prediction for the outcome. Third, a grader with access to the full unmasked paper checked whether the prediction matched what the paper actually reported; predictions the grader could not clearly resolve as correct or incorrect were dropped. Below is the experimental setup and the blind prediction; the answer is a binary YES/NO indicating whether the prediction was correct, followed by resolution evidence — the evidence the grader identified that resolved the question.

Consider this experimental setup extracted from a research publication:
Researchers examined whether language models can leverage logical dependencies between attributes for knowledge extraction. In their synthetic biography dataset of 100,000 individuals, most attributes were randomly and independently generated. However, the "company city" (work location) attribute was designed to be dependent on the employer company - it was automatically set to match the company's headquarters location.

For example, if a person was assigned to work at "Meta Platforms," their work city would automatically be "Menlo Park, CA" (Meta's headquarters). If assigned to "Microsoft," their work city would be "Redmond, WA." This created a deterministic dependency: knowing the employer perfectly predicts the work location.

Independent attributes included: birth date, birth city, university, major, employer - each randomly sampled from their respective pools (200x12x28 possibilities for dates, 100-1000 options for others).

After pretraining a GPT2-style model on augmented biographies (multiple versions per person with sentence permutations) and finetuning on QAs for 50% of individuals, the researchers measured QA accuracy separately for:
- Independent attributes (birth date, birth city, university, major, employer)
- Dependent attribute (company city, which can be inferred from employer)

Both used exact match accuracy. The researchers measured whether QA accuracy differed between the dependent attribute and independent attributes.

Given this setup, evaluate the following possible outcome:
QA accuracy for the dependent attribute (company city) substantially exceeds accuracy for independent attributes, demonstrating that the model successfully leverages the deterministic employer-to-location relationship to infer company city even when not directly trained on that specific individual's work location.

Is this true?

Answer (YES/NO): NO